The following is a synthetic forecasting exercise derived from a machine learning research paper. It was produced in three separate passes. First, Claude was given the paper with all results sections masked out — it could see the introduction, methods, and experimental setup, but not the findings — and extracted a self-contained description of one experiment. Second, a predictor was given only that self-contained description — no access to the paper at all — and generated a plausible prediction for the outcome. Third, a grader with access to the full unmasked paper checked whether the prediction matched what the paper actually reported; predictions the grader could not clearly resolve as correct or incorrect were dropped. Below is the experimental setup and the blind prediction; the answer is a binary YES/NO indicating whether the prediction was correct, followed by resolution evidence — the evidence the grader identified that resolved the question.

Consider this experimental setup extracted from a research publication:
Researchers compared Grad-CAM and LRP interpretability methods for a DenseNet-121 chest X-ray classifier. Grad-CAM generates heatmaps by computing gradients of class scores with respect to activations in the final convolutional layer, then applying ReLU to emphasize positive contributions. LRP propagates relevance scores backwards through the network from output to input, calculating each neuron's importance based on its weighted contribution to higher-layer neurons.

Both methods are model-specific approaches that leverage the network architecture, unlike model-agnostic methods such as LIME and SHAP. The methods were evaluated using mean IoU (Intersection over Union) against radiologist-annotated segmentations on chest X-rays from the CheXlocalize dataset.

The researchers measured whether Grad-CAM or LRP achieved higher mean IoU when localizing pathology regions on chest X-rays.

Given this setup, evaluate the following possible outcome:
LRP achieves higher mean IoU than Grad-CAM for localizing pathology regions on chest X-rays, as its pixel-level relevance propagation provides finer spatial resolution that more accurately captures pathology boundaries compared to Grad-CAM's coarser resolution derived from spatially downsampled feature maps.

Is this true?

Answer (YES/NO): NO